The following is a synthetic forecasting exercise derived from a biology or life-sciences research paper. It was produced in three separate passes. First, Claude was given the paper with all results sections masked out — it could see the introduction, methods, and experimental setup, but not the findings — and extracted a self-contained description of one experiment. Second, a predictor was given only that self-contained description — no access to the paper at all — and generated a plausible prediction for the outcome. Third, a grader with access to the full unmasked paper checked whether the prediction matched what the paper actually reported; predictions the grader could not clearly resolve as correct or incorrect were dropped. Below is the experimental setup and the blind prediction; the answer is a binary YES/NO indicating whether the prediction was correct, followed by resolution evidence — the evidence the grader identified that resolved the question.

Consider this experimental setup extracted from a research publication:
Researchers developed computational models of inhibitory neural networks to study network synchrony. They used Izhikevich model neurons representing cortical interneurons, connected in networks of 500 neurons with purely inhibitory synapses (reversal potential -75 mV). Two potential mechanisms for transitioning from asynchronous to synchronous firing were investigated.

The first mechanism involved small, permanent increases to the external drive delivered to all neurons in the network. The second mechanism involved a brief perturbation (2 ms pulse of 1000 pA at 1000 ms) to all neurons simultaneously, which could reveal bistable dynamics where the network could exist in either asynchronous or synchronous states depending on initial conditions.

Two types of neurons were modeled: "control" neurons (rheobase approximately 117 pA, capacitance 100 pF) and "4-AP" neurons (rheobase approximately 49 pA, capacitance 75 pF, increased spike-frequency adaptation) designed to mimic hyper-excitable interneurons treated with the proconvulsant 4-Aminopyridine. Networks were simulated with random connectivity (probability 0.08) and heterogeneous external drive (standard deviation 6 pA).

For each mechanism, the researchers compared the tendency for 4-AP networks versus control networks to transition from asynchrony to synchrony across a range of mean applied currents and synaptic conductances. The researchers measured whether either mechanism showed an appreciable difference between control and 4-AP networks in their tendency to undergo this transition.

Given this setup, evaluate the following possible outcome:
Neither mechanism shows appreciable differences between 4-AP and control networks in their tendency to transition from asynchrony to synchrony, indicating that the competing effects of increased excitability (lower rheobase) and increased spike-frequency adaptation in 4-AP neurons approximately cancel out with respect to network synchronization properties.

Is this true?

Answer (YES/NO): NO